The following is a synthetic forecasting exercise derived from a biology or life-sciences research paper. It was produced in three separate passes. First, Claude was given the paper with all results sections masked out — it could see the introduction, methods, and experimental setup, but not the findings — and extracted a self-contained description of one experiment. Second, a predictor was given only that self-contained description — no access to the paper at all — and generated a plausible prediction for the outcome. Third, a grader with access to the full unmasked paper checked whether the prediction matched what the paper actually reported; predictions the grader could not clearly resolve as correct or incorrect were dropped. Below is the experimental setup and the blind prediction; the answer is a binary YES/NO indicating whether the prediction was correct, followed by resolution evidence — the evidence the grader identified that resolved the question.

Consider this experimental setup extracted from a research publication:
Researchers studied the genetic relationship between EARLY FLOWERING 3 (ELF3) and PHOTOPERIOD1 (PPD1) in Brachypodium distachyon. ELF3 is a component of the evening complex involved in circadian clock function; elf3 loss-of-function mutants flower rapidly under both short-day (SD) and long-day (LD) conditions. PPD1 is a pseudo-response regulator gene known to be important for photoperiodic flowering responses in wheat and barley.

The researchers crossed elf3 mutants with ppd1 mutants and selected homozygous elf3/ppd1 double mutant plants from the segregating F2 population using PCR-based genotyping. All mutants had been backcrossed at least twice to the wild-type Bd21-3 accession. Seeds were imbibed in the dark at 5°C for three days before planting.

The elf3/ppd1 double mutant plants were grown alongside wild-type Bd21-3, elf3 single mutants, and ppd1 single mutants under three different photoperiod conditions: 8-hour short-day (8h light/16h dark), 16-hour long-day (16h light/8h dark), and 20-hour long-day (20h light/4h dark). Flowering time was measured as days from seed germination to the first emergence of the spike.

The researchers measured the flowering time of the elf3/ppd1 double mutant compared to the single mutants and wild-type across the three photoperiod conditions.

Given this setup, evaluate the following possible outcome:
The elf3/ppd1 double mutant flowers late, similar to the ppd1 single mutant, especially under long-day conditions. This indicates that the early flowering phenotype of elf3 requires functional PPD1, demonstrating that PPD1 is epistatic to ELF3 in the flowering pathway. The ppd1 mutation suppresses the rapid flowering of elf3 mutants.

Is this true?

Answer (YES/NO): NO